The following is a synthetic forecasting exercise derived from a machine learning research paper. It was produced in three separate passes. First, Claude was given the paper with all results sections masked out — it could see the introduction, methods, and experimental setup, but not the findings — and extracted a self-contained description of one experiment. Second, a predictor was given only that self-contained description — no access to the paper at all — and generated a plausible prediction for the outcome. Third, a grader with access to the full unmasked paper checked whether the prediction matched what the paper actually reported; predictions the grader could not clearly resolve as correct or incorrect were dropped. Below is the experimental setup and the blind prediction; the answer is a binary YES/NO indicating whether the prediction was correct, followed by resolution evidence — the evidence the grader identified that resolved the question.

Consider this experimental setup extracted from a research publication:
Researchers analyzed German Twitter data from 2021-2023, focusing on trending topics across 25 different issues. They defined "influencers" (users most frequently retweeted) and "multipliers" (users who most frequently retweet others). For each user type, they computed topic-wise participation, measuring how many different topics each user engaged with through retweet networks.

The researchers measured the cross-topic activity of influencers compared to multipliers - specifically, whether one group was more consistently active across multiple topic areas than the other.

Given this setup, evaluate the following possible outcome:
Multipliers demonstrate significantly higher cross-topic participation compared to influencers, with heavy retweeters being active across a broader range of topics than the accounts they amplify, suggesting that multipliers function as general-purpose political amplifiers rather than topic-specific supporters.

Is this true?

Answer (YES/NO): YES